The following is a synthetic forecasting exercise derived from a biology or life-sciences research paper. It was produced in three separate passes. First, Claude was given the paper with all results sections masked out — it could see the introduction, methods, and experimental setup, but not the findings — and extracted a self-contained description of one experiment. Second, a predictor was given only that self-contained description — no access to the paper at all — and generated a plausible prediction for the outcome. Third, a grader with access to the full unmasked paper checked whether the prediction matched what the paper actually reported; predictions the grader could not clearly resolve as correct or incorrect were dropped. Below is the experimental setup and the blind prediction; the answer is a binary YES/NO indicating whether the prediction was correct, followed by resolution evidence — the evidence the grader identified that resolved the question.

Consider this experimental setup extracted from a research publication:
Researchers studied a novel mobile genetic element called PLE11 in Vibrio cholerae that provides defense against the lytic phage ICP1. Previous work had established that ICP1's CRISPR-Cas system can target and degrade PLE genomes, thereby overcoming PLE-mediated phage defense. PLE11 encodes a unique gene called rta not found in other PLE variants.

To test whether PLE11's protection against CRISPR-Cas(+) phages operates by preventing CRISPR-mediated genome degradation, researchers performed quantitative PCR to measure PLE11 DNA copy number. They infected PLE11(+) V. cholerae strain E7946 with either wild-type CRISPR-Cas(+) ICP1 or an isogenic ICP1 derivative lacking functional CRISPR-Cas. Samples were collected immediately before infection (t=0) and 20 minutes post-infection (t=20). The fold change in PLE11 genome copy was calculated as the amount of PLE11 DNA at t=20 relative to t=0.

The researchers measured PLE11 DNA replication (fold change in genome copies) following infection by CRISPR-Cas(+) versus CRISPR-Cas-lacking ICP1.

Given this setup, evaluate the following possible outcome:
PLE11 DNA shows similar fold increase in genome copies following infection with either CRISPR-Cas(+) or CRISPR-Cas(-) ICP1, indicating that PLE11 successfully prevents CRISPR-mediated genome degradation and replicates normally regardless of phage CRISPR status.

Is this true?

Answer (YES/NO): NO